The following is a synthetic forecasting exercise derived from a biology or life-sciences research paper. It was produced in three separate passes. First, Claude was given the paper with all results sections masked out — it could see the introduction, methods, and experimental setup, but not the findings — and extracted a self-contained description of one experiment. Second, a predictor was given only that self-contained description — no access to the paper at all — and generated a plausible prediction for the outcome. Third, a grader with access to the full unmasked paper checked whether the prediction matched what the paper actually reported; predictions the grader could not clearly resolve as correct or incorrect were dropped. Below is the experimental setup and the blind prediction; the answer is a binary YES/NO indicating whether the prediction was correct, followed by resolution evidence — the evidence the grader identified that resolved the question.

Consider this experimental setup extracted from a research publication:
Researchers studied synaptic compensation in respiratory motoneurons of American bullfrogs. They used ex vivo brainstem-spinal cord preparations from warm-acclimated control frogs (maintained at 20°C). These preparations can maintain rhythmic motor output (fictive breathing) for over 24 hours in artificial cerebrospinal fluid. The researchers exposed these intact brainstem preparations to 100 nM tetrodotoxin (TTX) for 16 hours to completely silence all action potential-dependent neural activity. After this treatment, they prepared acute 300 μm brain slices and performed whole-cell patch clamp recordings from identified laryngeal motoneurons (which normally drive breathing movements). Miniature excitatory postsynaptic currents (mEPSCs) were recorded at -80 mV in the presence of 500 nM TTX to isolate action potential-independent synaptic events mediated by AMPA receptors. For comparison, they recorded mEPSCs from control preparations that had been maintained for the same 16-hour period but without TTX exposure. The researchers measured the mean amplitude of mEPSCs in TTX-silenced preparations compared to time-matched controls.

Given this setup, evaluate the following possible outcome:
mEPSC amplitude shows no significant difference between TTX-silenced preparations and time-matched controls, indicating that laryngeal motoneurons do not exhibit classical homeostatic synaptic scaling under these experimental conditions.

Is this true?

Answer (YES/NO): NO